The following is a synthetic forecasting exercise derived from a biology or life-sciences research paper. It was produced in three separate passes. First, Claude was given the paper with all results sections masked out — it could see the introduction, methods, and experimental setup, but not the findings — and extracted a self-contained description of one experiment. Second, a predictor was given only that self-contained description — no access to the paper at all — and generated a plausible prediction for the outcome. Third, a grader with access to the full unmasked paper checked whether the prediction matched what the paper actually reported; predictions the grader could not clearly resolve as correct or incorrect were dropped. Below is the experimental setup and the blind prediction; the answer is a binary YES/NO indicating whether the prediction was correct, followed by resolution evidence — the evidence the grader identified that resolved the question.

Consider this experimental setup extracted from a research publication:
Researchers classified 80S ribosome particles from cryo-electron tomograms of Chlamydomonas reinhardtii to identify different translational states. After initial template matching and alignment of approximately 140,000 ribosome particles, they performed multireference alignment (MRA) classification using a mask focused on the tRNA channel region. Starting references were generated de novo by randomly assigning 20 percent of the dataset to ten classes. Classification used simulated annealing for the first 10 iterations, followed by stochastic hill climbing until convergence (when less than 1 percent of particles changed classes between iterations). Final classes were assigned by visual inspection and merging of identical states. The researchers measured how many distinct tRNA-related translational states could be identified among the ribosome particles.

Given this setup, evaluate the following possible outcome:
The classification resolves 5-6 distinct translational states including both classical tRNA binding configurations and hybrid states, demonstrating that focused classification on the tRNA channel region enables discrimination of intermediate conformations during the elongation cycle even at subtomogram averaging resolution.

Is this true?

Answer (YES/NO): YES